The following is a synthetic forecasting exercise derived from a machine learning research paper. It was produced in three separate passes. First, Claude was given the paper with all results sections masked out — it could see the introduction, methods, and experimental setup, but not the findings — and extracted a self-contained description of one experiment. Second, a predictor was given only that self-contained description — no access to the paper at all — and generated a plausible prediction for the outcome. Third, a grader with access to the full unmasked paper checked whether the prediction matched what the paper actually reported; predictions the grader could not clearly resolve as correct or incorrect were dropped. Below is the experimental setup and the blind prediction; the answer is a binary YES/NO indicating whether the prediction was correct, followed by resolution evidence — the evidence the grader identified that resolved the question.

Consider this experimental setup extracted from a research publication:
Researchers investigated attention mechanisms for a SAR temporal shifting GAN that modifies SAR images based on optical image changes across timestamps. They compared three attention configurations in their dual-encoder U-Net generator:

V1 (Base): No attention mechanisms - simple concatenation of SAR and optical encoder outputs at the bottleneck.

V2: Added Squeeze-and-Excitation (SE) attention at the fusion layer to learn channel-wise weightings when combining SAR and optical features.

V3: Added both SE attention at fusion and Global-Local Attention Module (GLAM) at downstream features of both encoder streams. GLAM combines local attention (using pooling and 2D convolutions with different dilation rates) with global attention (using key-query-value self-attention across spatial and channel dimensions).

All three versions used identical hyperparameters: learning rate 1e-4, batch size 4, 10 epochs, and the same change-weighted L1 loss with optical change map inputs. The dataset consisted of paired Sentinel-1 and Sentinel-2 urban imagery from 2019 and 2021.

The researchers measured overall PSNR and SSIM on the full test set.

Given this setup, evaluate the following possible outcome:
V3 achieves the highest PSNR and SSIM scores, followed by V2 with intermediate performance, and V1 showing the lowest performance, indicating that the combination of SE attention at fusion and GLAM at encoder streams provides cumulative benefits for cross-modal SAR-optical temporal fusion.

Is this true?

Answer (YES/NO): NO